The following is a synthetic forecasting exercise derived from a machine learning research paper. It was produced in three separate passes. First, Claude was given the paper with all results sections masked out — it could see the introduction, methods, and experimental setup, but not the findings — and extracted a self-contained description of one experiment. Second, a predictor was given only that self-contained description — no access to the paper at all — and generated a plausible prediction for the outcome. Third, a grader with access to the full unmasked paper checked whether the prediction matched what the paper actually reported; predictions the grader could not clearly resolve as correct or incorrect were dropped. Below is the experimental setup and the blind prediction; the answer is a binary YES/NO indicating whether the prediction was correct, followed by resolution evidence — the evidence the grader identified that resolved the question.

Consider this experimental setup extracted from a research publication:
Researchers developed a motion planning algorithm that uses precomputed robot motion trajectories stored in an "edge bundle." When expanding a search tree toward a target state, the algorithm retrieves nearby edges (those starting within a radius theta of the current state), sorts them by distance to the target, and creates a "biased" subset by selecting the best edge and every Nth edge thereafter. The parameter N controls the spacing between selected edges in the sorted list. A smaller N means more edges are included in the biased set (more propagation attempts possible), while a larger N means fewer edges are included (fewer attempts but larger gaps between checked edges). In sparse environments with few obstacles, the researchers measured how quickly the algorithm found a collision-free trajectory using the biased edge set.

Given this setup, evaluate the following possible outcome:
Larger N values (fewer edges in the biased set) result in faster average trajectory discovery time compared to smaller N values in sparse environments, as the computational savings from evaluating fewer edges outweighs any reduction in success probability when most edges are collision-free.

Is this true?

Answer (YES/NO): NO